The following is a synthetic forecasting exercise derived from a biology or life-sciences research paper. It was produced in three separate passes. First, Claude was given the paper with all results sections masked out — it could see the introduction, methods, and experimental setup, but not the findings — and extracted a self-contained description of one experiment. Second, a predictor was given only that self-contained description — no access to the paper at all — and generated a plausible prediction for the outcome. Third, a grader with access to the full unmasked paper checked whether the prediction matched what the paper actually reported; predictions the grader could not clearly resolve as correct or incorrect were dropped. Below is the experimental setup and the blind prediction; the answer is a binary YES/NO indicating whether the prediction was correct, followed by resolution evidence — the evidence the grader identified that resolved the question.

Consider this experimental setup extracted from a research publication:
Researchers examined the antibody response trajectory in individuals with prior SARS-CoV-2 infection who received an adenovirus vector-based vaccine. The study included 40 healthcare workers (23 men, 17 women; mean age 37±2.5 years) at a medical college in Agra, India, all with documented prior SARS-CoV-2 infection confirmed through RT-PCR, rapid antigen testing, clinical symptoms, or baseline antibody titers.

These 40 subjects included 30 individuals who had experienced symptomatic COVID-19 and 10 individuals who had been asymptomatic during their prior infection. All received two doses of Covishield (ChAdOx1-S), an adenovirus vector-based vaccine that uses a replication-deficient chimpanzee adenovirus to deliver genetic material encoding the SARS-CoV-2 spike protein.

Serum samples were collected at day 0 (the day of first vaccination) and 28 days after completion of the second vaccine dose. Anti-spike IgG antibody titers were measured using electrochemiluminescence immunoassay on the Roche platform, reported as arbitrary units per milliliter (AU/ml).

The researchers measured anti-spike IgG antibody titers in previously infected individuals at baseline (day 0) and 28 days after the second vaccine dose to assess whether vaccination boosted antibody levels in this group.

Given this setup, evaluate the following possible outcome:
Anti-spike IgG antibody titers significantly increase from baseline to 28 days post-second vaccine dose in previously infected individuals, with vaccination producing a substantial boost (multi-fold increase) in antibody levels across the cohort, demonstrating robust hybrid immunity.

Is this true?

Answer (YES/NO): YES